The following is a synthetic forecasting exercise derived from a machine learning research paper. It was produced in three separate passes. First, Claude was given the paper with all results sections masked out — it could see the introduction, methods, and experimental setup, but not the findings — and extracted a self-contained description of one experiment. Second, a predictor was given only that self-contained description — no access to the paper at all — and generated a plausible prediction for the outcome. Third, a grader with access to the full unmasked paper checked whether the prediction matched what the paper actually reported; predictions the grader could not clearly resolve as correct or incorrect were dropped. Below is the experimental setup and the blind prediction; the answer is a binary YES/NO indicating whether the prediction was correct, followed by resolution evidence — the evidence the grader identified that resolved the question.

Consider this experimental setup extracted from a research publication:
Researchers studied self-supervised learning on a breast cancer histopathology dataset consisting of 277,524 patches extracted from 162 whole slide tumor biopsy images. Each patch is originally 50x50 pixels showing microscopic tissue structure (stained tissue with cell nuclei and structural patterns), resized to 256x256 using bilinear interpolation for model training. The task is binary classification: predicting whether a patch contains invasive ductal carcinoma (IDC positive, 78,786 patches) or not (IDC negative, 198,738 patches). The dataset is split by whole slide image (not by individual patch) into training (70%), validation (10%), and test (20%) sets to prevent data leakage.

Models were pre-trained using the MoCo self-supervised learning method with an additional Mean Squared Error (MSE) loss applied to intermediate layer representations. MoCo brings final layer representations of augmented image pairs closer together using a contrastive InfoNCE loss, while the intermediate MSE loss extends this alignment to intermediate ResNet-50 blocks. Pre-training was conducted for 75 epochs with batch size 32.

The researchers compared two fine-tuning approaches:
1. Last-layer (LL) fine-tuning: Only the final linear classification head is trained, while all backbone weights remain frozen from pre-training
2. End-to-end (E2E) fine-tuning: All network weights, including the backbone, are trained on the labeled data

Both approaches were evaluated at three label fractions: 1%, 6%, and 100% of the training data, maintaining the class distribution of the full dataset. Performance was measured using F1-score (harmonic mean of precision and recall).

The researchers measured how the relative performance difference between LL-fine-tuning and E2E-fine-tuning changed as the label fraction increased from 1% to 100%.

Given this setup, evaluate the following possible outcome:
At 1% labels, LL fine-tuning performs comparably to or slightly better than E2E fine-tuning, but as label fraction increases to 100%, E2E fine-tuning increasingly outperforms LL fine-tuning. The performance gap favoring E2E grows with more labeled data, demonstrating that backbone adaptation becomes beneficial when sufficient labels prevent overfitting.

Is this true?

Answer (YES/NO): NO